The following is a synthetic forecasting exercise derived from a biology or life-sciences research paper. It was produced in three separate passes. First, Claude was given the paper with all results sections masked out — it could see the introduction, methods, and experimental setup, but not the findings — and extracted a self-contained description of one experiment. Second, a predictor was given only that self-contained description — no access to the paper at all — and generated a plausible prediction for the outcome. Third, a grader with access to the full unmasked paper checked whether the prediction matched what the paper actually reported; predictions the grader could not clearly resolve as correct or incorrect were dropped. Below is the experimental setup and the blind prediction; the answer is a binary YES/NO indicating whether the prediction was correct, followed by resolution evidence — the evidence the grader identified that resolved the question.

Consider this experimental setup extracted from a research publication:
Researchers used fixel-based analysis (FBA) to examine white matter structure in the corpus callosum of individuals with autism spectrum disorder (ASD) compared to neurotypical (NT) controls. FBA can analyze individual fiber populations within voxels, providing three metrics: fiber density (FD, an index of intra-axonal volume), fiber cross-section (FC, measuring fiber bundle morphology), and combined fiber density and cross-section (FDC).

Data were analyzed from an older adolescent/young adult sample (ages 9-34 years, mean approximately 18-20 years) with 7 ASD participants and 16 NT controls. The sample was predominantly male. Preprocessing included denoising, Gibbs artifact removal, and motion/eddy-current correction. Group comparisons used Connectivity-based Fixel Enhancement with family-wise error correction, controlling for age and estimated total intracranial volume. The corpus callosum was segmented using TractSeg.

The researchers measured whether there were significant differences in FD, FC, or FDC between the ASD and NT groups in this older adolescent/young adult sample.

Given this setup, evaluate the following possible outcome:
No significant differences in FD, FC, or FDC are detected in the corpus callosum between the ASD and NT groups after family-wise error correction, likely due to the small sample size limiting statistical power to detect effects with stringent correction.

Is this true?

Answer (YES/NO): YES